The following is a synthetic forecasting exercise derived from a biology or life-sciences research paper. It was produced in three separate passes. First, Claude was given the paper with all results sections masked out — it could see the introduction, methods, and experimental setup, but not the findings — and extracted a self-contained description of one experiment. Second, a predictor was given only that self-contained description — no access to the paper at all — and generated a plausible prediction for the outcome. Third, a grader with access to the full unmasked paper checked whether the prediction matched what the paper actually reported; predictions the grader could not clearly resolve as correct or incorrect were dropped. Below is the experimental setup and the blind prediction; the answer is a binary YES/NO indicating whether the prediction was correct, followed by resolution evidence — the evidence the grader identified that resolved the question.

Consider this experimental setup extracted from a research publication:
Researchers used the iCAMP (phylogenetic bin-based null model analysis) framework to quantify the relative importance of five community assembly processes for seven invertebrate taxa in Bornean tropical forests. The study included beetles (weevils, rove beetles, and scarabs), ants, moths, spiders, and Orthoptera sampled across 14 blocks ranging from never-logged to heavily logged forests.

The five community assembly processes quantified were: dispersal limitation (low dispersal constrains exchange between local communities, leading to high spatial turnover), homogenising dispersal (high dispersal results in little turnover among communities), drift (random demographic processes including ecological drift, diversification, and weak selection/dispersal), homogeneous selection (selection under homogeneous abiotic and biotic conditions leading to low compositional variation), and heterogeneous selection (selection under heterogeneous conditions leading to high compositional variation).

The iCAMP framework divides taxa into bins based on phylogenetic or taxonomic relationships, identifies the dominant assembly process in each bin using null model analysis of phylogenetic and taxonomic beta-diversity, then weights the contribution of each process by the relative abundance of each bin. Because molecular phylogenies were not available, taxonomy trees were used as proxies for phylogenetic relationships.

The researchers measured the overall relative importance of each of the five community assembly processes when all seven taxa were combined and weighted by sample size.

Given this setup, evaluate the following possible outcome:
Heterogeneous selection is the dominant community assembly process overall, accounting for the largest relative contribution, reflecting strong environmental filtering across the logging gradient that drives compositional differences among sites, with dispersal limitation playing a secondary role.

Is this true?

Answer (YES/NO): NO